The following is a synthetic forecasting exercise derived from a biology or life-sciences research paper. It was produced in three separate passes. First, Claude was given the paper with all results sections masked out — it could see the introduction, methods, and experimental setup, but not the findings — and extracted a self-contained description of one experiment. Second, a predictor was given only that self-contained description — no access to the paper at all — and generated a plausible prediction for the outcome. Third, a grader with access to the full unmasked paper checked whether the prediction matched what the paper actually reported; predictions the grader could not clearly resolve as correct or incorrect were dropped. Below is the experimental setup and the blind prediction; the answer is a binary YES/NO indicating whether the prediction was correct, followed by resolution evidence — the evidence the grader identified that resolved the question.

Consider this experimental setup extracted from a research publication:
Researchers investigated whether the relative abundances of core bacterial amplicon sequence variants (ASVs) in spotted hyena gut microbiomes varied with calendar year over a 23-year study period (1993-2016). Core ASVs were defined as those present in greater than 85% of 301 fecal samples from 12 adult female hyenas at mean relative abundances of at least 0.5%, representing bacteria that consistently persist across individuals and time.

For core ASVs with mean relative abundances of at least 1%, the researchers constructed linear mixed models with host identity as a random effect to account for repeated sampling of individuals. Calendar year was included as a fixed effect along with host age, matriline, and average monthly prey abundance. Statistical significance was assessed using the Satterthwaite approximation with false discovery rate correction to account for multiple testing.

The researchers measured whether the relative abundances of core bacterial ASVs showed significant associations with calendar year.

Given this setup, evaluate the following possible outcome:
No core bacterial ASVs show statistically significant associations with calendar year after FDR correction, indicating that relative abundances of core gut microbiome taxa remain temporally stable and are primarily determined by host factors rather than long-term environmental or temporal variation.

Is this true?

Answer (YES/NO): NO